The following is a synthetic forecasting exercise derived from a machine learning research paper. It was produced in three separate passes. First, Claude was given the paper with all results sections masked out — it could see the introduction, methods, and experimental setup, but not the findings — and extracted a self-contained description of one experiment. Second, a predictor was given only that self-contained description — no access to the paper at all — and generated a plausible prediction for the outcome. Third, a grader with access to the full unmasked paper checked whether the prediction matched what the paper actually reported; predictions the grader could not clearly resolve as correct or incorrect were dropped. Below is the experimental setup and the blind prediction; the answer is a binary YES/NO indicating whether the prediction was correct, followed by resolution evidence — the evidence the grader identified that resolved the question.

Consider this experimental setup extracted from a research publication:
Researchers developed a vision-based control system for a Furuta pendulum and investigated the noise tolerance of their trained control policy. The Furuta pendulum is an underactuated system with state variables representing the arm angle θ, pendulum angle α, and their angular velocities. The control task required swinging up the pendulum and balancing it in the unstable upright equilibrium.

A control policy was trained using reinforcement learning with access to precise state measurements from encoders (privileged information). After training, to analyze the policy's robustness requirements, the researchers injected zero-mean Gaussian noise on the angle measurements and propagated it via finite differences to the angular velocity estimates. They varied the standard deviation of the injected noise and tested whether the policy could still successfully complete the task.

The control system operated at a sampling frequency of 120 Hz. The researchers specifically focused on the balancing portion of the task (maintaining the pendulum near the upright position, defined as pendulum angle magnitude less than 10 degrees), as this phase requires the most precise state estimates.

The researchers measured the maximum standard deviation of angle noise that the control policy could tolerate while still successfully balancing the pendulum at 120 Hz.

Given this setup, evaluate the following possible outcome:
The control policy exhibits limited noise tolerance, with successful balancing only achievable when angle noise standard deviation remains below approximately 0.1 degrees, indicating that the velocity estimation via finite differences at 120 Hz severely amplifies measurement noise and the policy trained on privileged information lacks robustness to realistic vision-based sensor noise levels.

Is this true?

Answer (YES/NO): NO